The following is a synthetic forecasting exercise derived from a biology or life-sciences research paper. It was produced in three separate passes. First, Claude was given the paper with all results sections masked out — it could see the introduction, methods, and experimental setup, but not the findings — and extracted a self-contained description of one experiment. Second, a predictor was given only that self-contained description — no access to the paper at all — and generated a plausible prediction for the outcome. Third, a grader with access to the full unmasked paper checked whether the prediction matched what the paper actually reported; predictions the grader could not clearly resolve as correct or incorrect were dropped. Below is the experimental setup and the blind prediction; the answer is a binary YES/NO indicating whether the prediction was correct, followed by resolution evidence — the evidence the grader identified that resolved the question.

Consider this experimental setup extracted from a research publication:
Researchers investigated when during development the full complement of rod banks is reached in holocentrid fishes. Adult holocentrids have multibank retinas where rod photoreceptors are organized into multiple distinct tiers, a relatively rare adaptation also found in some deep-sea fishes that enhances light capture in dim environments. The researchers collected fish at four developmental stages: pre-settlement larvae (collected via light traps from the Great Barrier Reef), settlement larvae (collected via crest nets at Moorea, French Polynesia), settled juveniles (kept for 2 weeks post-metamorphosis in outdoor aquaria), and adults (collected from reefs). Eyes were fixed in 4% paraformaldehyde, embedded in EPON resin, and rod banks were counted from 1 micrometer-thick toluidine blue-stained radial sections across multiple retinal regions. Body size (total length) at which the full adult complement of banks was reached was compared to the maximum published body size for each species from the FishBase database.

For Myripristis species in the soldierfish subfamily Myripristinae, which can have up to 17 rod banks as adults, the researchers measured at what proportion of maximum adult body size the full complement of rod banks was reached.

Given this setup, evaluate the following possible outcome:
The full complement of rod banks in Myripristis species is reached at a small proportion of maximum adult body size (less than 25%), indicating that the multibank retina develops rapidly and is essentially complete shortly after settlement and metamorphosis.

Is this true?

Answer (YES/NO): NO